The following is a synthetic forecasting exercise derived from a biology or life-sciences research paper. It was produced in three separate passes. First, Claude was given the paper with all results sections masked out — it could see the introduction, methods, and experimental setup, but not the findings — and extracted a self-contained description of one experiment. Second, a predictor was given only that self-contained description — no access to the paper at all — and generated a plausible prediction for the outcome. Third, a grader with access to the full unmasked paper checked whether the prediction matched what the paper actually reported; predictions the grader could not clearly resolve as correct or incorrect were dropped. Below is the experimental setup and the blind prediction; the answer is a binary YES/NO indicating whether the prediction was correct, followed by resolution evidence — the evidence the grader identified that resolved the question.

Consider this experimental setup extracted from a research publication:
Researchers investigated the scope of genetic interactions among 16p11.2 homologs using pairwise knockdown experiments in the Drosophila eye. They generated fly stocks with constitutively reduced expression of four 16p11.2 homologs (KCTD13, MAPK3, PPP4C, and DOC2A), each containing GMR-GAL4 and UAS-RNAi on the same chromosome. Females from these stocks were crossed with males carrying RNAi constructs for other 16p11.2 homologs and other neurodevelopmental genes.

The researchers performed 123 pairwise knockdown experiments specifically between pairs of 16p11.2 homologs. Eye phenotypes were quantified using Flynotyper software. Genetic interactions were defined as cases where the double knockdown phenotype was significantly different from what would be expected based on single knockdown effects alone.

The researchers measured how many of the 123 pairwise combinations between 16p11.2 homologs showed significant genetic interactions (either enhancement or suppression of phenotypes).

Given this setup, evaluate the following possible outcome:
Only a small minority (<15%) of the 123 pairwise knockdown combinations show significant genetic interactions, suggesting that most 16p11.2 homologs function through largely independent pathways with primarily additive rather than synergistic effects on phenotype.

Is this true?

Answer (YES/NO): NO